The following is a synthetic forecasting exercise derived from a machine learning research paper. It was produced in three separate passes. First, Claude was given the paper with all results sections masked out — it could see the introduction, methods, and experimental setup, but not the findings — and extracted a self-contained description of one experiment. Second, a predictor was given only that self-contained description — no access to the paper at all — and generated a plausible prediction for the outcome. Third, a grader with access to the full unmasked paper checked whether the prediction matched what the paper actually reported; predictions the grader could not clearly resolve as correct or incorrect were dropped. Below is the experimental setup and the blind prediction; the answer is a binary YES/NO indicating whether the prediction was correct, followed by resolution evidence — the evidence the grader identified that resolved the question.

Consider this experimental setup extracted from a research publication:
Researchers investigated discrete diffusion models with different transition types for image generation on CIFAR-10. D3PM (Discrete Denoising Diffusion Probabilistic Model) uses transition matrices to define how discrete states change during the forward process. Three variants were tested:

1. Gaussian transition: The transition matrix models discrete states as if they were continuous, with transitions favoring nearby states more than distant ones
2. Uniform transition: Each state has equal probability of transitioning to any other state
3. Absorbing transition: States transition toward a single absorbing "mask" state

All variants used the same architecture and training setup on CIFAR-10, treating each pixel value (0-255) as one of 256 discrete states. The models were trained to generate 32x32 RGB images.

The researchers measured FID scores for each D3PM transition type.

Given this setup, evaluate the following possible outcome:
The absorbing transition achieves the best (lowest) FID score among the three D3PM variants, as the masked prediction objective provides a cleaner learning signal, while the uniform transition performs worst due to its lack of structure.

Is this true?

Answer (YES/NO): NO